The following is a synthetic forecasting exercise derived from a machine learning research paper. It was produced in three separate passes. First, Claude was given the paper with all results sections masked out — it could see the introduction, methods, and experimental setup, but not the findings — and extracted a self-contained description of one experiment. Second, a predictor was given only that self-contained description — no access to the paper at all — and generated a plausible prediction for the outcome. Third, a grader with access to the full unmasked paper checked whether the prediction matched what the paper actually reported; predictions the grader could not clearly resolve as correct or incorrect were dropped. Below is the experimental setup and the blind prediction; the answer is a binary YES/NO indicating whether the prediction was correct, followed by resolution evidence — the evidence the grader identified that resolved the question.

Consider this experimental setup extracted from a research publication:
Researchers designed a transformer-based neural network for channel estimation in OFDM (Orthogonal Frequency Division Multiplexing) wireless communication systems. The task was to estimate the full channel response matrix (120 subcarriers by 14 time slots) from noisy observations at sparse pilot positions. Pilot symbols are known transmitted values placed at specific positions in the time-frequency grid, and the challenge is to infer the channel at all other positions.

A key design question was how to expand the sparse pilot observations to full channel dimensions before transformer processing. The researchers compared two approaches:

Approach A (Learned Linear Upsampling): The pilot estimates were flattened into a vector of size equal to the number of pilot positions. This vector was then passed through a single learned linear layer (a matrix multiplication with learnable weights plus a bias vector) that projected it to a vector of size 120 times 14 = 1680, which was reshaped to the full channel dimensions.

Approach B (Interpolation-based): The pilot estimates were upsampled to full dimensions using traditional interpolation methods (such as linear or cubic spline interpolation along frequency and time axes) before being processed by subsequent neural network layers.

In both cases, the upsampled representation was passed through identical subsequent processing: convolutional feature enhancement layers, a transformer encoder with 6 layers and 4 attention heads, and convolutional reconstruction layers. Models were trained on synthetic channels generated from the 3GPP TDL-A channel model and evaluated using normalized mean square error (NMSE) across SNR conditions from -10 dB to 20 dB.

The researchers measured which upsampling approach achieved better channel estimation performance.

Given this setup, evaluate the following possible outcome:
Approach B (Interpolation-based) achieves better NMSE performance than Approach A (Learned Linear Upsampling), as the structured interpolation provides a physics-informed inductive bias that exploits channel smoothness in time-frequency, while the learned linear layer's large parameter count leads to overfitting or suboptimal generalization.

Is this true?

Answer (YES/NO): NO